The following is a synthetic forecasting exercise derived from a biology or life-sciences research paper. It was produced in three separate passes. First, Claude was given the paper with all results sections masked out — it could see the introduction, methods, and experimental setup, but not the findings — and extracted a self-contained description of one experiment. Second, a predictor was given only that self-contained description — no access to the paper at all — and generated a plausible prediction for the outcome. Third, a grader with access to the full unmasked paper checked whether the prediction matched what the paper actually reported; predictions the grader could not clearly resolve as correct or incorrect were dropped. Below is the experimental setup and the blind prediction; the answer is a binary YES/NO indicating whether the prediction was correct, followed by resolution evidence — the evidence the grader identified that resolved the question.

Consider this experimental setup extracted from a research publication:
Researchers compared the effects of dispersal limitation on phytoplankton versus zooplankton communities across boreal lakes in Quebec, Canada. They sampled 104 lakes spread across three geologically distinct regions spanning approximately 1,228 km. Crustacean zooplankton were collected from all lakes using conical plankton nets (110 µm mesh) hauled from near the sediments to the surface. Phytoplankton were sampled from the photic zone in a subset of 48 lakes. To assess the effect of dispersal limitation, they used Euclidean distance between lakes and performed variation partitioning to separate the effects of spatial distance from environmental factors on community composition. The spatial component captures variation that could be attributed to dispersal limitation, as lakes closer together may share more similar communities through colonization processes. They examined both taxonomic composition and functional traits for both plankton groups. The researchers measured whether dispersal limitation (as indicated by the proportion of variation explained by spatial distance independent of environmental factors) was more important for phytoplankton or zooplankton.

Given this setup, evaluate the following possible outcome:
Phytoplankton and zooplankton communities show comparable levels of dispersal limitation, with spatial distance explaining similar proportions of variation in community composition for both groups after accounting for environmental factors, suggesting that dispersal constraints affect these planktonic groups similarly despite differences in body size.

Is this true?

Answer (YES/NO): NO